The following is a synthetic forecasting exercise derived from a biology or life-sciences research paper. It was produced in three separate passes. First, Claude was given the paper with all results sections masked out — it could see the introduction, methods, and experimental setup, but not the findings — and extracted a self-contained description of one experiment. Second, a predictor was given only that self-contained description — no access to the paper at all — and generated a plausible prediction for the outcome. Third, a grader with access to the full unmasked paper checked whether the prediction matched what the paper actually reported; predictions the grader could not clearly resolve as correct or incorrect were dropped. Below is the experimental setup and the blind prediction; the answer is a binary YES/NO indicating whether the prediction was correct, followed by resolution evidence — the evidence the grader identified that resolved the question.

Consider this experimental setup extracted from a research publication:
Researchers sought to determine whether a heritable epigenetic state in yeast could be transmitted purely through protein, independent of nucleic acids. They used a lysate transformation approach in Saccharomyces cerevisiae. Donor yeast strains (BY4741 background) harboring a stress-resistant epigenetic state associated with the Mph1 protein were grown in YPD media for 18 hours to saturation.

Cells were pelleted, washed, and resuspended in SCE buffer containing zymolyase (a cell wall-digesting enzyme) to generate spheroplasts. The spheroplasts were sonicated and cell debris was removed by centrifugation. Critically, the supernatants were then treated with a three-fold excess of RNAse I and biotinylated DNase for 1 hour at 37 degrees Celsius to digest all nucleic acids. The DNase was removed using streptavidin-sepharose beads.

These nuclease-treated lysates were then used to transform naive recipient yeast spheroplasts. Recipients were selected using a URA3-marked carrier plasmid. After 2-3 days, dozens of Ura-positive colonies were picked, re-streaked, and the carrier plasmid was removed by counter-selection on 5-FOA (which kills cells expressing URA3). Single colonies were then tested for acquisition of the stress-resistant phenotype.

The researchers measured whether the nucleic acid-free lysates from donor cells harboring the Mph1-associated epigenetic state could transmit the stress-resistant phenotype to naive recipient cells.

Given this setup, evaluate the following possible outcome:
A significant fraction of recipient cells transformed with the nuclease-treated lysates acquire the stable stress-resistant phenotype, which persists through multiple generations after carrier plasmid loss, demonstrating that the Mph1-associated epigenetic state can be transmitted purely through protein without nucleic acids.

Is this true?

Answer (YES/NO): YES